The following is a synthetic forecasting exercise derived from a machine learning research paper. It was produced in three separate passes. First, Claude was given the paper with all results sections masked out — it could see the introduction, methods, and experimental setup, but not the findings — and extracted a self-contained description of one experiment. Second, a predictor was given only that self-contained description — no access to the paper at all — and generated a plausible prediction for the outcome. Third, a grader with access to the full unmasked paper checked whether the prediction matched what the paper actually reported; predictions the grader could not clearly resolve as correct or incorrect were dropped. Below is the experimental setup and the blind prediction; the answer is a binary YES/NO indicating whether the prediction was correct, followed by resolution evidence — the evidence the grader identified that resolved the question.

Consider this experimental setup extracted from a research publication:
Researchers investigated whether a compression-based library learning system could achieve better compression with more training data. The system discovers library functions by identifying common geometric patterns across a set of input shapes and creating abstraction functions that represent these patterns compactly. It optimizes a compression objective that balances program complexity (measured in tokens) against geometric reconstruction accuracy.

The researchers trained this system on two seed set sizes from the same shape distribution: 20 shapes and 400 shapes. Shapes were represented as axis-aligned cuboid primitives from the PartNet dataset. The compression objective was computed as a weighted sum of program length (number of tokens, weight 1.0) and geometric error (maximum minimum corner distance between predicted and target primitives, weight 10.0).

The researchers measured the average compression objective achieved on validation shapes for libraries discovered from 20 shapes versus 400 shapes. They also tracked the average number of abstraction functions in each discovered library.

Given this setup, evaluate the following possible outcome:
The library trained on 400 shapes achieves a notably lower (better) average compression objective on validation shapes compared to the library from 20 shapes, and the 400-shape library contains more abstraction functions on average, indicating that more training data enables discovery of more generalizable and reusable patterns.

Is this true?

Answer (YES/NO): NO